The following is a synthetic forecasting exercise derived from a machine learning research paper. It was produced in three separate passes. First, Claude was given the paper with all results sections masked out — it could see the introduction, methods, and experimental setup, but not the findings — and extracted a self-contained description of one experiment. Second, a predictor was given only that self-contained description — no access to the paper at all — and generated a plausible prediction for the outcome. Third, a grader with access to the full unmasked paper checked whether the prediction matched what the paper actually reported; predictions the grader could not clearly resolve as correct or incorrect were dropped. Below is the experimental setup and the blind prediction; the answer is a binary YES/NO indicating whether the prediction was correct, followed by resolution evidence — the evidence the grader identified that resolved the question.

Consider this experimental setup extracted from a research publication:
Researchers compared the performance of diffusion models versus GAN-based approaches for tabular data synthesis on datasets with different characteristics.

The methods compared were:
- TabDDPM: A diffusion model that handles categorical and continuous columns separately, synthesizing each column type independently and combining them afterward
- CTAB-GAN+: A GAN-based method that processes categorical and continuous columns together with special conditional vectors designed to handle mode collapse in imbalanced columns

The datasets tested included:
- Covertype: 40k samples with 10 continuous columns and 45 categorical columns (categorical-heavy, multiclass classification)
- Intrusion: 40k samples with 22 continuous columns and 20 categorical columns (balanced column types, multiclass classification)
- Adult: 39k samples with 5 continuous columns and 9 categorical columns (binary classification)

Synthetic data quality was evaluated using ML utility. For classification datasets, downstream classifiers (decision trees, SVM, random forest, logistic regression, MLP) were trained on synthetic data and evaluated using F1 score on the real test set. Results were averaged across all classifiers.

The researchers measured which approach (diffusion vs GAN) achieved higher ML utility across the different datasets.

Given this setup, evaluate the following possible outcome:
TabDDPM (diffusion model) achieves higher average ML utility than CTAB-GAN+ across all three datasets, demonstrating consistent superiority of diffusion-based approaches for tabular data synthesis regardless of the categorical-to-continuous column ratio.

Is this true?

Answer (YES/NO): NO